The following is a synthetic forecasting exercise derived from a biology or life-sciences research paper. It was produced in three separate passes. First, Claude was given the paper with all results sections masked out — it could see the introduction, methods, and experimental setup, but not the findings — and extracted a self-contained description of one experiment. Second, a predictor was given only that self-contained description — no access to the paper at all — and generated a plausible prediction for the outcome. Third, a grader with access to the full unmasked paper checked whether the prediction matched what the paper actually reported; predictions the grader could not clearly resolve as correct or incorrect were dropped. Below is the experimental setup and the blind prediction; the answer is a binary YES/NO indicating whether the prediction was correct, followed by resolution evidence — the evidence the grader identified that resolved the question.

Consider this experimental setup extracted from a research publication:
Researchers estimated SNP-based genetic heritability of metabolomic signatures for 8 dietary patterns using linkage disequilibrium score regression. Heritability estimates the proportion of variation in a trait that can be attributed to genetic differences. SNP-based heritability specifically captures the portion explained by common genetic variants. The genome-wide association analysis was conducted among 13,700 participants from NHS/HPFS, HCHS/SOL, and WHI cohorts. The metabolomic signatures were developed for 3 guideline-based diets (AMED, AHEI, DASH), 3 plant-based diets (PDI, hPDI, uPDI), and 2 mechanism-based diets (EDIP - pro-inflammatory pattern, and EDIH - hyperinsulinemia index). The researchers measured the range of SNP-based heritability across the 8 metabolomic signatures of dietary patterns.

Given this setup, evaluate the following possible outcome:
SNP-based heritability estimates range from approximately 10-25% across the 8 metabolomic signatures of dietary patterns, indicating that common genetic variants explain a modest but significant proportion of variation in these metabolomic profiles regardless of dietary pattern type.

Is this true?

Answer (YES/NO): NO